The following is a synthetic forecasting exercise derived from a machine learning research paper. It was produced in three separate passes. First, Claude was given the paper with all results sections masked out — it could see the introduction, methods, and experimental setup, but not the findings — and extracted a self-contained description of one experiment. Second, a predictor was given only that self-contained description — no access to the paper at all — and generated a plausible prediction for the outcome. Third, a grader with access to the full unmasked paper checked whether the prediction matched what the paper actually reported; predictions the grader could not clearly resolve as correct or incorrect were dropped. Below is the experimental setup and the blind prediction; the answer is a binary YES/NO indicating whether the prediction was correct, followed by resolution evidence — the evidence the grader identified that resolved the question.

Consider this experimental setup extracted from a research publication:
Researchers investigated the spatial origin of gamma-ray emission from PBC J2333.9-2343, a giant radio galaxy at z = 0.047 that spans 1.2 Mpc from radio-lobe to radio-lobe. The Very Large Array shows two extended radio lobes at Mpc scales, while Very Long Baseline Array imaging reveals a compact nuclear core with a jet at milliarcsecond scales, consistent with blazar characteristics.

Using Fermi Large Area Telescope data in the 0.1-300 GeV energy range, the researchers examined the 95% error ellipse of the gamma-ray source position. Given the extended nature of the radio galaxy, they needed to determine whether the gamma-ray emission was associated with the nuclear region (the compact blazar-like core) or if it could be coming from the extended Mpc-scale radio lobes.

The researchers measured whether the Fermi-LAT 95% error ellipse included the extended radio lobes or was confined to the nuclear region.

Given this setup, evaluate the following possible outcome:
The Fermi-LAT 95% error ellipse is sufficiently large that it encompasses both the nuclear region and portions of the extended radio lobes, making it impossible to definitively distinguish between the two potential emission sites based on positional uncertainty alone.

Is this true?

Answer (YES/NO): NO